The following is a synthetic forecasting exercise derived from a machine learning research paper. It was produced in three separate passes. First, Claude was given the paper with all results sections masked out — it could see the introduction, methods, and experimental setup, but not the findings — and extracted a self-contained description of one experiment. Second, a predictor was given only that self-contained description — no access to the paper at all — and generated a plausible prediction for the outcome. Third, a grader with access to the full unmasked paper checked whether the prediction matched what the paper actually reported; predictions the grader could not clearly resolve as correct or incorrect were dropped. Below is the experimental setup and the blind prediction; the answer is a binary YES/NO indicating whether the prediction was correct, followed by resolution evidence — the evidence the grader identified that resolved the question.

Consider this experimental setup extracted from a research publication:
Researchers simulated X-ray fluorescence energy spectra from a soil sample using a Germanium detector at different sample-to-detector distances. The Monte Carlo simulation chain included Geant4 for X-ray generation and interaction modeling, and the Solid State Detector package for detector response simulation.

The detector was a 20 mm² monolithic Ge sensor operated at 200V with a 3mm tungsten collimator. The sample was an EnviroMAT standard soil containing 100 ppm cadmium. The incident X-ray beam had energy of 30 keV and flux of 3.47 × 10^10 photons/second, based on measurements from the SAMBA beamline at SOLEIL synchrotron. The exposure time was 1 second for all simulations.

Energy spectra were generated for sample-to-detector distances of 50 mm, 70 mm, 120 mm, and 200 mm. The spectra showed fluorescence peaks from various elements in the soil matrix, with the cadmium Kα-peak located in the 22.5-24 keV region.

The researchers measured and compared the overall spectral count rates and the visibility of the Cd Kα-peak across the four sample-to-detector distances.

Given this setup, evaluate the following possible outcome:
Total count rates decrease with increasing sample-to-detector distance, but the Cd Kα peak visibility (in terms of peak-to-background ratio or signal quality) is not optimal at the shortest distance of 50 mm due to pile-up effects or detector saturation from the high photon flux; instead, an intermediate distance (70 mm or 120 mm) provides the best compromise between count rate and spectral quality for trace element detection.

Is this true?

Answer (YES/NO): NO